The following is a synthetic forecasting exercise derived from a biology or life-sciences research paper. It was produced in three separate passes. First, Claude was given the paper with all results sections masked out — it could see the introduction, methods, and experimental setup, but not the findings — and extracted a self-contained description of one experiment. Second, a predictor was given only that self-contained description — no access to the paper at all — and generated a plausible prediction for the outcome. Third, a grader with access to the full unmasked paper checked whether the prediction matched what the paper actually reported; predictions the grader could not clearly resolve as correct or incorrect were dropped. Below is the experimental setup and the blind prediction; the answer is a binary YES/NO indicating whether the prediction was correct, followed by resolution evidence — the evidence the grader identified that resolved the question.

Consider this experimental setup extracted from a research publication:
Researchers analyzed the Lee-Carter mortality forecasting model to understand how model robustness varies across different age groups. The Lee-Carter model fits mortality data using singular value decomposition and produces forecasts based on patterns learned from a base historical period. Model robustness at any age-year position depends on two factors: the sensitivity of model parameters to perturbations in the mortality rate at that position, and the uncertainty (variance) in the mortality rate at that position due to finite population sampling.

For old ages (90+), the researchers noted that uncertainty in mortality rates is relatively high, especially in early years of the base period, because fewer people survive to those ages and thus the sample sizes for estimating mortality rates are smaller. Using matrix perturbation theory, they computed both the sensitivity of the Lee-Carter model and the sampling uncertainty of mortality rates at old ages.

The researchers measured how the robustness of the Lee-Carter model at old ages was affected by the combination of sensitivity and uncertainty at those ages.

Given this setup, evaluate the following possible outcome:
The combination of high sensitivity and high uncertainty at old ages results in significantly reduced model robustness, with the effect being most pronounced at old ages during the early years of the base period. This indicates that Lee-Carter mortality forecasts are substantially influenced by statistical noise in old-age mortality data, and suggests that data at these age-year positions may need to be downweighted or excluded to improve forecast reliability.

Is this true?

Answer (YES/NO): NO